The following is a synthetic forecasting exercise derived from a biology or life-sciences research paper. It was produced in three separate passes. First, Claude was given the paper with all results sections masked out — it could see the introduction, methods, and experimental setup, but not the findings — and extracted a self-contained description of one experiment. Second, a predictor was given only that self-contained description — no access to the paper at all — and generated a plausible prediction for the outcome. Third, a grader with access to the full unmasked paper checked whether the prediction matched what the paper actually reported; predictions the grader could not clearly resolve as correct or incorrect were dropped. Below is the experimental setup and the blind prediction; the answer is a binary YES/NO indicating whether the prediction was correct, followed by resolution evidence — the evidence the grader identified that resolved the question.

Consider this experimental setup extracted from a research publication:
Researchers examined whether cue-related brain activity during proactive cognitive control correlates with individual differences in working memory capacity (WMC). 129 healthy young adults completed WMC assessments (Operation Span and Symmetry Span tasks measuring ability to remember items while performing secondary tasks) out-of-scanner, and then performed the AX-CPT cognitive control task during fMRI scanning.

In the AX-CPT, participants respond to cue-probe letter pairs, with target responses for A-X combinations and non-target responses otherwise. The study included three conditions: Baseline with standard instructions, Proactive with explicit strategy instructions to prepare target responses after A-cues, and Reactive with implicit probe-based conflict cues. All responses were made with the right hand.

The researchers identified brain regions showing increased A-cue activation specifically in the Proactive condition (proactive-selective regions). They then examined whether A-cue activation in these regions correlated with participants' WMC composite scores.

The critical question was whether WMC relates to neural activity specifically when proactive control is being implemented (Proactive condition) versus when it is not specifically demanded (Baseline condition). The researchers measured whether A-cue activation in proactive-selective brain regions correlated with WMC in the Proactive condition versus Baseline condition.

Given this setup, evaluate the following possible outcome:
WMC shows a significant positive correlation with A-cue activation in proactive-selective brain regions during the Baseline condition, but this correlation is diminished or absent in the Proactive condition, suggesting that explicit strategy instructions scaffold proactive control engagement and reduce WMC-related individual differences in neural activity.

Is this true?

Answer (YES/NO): NO